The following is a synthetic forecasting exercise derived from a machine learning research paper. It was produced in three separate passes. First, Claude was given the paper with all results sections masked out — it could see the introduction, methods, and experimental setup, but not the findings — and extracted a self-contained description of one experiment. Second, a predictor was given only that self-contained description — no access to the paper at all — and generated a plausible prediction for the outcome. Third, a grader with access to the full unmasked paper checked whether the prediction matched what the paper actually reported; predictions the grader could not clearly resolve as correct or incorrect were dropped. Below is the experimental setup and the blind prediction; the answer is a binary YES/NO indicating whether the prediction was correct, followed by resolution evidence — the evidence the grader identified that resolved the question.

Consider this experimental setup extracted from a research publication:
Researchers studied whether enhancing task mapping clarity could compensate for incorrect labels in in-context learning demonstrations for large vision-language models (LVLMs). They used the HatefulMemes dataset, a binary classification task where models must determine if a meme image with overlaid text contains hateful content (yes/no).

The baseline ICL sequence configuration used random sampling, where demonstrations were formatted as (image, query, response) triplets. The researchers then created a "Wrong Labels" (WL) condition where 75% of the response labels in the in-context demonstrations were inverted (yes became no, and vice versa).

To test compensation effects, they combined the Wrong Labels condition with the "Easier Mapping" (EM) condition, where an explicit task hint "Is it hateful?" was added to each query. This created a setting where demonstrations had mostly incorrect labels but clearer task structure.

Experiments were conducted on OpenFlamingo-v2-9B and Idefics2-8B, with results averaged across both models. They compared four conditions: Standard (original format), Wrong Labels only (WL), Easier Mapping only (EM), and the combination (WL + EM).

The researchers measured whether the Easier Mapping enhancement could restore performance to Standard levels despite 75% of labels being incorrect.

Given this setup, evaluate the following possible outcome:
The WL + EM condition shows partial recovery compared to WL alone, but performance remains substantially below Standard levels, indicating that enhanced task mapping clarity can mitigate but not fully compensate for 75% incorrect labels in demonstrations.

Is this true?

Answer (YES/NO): NO